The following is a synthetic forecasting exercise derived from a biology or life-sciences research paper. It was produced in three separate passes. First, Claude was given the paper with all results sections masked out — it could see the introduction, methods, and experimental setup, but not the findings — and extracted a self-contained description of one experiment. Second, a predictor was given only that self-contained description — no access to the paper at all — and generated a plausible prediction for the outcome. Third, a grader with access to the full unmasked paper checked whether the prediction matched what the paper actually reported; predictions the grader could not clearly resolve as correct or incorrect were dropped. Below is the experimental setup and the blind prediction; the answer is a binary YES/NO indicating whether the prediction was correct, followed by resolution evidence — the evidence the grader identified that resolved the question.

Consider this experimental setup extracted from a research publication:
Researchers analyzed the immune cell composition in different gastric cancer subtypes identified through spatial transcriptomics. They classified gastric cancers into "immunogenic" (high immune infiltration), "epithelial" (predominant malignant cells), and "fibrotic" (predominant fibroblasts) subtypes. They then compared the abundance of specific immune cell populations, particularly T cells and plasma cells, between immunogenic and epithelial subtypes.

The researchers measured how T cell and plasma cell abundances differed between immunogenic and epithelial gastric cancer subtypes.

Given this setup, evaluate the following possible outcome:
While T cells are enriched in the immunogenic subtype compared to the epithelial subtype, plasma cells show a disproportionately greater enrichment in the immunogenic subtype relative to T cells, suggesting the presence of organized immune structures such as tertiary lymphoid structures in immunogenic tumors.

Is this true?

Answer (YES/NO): NO